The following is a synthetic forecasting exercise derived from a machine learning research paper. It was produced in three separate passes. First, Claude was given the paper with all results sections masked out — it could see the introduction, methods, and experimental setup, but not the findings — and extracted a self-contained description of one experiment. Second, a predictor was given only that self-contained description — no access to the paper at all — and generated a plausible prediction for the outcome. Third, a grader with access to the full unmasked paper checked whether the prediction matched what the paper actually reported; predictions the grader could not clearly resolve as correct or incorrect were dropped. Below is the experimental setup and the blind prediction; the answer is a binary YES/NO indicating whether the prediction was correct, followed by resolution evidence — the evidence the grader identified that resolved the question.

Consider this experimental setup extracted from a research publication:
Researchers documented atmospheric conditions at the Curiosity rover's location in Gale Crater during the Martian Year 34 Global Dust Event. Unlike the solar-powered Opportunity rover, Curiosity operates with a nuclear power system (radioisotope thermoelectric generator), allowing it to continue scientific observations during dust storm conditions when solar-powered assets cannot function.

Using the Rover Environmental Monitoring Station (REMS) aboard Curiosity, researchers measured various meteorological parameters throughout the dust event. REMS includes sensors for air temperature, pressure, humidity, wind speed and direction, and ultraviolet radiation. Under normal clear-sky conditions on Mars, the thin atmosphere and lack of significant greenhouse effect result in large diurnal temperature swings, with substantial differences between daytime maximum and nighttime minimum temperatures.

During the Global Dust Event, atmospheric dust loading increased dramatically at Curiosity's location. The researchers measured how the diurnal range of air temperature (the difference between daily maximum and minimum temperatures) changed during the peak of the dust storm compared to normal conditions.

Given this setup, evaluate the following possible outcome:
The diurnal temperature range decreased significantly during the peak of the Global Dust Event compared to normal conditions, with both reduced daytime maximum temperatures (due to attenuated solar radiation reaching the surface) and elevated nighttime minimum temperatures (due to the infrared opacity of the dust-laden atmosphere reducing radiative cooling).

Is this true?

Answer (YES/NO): YES